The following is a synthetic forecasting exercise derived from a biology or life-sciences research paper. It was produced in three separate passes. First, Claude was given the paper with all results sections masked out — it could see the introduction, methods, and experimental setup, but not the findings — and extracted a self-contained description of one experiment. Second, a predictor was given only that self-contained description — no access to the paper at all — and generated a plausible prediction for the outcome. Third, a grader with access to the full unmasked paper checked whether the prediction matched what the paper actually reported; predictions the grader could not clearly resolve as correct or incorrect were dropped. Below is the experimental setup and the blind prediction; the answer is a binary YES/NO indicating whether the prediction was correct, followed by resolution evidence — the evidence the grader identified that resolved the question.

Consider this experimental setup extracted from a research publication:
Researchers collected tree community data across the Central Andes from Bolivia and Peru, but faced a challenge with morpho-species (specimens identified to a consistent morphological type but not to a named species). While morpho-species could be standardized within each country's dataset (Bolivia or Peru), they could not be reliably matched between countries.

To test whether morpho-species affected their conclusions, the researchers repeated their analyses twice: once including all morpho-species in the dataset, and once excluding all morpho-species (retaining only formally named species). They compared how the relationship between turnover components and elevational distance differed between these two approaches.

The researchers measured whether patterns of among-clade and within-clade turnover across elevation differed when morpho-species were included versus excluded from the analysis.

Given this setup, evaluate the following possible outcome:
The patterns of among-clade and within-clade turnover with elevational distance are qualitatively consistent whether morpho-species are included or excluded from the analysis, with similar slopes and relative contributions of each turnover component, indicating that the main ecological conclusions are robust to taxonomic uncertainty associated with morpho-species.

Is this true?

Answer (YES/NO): YES